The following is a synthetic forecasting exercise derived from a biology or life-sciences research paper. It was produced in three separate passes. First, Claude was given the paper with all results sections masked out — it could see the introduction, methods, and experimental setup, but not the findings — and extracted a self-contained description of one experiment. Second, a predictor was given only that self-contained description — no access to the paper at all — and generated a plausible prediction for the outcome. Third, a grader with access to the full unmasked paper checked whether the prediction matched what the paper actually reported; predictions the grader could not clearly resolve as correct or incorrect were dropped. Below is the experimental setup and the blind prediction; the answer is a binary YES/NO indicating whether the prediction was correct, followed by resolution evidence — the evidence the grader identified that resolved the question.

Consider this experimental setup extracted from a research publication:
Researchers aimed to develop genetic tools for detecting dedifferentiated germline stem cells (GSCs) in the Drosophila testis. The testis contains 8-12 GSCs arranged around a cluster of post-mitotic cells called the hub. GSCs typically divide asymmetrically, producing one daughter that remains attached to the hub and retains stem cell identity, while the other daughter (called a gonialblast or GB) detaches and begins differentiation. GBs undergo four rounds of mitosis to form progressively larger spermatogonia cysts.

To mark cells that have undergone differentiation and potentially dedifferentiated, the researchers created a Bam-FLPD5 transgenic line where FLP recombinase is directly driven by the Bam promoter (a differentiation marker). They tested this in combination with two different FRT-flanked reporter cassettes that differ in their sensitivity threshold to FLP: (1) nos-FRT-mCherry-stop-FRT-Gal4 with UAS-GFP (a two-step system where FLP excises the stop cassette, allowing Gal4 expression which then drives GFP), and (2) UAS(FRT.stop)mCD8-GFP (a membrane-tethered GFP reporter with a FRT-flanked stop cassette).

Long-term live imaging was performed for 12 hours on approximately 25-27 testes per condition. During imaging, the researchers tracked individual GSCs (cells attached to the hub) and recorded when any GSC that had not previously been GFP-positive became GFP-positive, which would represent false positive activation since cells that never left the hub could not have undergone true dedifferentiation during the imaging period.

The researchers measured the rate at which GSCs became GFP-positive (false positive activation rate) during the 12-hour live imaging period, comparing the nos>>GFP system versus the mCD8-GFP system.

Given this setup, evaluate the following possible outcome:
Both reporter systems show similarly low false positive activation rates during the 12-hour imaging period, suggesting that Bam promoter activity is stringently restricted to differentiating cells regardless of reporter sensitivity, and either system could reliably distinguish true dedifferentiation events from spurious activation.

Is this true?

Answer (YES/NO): NO